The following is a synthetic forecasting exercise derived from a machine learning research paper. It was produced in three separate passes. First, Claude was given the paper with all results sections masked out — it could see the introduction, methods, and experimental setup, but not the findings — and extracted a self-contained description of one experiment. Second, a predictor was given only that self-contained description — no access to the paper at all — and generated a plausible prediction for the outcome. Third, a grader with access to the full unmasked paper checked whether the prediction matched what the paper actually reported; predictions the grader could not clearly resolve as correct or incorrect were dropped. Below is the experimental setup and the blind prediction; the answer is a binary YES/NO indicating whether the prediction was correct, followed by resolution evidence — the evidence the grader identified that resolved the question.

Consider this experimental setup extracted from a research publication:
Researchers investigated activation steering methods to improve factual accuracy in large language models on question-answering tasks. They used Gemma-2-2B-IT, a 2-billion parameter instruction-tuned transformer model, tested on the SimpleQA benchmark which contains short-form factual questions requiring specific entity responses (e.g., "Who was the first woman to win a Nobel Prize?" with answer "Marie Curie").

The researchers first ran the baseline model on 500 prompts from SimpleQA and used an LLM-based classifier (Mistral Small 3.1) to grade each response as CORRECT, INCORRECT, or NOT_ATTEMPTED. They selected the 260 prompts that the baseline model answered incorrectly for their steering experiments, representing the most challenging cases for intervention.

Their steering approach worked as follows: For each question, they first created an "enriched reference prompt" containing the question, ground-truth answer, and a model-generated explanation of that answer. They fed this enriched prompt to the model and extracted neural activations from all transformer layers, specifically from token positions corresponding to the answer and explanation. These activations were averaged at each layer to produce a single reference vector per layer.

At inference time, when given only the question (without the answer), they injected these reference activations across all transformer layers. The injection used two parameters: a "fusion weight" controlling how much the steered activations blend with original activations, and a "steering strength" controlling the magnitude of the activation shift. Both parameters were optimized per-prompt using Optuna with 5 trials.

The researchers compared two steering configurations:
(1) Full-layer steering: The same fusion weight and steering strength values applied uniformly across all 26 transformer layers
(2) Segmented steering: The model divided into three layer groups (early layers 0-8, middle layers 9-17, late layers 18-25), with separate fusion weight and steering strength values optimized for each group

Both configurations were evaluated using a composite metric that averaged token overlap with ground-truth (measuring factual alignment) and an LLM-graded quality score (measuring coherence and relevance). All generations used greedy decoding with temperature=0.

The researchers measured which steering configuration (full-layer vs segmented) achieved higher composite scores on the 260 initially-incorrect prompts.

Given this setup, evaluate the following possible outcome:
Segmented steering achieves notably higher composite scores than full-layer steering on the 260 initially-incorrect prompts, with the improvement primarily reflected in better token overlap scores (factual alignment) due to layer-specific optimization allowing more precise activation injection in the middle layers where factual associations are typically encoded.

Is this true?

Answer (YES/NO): NO